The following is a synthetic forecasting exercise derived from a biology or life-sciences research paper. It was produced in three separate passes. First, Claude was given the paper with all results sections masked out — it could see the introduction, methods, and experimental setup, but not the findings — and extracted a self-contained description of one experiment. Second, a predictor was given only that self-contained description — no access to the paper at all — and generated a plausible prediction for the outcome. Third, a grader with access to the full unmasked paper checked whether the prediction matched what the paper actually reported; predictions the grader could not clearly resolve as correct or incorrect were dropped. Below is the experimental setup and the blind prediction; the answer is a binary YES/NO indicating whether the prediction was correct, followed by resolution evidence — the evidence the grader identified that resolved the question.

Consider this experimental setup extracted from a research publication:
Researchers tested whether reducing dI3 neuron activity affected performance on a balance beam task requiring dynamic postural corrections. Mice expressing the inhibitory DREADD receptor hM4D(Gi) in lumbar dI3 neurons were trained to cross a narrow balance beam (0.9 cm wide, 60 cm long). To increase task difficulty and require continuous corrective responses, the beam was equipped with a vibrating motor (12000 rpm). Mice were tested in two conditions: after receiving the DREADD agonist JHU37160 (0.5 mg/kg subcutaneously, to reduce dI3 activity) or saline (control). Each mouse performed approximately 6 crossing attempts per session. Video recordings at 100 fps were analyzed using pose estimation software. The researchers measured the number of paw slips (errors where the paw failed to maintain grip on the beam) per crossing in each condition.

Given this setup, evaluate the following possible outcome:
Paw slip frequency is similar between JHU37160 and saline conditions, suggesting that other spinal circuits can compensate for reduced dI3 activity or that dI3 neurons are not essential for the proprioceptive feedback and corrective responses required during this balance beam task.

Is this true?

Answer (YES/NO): NO